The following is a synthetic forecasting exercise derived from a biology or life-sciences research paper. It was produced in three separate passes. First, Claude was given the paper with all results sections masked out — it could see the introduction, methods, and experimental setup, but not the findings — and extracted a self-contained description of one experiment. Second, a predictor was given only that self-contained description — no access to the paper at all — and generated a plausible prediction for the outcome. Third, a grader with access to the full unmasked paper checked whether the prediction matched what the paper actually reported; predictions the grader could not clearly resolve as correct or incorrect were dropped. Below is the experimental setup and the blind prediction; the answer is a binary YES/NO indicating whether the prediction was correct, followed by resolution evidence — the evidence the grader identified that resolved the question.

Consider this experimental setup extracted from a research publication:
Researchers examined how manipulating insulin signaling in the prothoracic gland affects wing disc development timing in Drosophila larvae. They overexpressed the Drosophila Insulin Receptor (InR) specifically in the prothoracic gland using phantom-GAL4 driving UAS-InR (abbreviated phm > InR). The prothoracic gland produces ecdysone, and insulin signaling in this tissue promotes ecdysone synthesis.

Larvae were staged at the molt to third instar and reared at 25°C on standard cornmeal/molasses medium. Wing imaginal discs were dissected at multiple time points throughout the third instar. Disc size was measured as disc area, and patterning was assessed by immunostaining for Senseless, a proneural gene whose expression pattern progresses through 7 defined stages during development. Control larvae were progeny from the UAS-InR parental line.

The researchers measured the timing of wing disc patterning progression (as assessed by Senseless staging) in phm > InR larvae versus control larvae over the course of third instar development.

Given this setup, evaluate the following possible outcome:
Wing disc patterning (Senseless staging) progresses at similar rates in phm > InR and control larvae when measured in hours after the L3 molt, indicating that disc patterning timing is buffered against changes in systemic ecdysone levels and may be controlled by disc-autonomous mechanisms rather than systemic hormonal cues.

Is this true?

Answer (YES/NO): NO